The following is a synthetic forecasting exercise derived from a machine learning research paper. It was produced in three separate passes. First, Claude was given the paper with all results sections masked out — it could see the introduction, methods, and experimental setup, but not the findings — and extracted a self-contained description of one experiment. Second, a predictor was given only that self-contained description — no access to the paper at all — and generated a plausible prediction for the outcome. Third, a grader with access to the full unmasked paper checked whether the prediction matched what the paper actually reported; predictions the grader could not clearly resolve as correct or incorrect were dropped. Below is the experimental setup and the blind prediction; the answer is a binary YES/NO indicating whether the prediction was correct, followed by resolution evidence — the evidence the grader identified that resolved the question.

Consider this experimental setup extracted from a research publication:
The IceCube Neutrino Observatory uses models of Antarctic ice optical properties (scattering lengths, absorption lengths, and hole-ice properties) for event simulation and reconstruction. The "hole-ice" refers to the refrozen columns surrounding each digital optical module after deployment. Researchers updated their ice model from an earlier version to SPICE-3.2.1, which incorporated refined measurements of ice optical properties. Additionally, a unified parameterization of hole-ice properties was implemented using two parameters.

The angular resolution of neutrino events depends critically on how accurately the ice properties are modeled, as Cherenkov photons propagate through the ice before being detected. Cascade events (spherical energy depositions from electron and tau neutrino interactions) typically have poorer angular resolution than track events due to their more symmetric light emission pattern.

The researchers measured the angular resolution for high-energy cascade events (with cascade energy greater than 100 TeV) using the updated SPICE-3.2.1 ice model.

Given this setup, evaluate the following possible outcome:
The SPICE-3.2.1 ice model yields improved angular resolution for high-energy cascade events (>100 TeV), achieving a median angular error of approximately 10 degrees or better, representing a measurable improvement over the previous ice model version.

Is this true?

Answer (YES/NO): YES